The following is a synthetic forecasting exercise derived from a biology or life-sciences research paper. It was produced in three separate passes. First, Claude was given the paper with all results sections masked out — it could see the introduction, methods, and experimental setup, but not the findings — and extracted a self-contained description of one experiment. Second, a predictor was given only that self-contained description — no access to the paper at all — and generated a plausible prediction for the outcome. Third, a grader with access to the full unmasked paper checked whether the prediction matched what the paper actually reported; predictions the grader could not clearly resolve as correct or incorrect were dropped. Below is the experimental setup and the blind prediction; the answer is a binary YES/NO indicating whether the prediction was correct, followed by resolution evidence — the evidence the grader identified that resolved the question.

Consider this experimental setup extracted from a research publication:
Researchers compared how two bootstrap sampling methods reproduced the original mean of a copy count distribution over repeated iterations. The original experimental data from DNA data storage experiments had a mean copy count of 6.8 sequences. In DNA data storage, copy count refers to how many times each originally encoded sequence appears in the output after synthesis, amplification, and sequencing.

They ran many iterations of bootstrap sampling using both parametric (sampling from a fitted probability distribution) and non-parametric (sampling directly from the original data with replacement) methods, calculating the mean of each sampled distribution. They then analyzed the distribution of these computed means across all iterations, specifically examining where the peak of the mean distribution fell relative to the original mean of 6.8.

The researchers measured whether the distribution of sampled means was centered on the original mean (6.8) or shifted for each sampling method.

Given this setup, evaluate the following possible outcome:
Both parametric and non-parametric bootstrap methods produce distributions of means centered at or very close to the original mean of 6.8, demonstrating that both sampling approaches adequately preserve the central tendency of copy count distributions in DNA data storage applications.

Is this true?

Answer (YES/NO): NO